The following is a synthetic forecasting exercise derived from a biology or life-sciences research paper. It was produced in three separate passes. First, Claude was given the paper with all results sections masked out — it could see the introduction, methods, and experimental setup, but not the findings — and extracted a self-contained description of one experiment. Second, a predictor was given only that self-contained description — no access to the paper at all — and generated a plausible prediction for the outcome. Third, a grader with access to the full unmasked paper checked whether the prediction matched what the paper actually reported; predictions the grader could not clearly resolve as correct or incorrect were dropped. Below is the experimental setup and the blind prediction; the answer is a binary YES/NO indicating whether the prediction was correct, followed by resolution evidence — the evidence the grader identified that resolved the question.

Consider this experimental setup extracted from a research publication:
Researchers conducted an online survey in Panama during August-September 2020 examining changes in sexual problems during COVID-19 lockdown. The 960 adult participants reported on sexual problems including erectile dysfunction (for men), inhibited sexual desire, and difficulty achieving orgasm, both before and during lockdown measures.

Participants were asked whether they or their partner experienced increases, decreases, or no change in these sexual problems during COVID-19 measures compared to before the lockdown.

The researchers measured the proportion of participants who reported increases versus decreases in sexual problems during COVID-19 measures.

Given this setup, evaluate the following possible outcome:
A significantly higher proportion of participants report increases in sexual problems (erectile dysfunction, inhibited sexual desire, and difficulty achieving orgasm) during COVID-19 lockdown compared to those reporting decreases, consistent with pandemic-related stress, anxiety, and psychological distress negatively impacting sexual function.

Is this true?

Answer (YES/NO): NO